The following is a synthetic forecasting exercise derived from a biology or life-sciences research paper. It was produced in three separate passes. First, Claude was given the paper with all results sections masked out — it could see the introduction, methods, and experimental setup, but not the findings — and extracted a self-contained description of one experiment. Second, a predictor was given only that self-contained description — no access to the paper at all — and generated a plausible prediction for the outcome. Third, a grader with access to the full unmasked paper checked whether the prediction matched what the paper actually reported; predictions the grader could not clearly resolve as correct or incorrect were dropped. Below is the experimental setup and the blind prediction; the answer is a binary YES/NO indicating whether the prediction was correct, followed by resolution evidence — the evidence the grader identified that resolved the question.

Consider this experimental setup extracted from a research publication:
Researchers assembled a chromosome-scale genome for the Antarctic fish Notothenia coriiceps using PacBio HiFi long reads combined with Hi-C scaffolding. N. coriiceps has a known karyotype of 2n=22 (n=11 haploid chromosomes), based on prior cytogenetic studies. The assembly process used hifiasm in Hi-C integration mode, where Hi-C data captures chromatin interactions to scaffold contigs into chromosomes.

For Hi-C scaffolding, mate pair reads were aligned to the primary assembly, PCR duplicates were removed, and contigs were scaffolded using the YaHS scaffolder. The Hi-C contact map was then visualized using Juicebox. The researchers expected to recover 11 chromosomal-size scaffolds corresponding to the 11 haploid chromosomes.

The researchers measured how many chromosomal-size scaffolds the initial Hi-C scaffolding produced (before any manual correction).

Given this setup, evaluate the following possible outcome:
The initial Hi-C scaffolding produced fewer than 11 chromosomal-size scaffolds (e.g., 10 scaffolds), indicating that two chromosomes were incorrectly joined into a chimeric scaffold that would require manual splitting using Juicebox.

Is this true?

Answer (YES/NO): NO